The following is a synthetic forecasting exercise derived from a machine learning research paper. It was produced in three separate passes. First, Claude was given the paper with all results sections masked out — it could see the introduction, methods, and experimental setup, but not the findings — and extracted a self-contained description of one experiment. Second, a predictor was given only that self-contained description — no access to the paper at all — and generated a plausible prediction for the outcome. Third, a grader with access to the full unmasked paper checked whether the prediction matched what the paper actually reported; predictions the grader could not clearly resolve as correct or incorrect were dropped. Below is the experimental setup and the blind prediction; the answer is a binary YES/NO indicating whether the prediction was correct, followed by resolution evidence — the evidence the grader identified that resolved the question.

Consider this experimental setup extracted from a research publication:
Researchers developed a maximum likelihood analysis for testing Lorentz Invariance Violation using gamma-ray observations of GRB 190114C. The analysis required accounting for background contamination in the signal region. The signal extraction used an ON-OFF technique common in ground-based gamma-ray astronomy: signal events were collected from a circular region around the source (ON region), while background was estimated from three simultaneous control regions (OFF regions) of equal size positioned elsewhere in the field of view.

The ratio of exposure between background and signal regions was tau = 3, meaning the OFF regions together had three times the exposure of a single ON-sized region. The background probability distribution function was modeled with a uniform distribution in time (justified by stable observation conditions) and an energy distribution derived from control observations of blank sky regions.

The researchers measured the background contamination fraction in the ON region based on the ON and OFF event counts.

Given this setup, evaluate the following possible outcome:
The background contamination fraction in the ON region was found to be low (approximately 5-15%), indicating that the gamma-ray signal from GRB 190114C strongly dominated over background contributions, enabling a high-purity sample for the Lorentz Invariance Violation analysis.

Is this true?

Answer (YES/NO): YES